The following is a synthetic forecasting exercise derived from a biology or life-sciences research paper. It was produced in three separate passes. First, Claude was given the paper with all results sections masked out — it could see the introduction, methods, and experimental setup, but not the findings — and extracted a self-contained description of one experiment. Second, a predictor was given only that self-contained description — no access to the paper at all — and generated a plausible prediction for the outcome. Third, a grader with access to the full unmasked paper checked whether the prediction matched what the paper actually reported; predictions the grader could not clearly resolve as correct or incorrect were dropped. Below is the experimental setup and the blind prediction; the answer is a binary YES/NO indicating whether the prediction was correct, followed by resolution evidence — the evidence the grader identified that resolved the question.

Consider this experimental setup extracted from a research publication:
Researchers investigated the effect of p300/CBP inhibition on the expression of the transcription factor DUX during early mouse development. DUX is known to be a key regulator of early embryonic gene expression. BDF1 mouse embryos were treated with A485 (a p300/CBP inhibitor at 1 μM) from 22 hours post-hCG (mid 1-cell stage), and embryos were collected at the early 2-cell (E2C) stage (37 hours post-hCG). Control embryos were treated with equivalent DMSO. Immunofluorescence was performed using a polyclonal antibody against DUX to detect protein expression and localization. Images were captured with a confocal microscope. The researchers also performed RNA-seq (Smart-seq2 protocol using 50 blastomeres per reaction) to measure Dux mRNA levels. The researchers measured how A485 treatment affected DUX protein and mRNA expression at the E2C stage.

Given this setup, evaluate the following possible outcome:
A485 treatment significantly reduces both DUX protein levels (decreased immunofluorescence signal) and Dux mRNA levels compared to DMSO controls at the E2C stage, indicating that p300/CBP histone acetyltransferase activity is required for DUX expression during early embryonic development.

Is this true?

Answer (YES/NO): YES